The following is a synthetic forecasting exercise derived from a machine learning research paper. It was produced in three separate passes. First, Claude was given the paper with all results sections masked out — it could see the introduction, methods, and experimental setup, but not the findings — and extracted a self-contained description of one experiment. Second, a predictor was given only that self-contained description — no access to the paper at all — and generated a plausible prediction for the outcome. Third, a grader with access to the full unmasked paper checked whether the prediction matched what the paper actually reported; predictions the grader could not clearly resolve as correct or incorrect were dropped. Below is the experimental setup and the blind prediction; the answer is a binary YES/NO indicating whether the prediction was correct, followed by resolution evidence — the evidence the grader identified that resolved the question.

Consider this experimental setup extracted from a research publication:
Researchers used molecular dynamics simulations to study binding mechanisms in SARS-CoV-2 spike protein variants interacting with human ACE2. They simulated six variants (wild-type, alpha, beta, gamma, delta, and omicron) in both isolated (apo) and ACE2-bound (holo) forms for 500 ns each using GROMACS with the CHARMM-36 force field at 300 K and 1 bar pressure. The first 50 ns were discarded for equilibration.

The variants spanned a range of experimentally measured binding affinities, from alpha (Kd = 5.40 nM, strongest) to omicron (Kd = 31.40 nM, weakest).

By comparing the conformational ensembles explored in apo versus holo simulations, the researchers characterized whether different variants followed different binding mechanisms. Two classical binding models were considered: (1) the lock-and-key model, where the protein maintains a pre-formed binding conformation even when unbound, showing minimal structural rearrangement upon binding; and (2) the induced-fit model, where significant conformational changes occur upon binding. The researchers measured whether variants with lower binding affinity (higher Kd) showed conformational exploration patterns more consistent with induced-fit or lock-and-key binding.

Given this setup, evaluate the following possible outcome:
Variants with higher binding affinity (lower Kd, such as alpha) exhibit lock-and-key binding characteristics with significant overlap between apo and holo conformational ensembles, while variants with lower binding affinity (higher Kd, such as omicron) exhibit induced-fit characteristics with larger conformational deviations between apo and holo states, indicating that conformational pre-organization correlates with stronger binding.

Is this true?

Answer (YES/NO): YES